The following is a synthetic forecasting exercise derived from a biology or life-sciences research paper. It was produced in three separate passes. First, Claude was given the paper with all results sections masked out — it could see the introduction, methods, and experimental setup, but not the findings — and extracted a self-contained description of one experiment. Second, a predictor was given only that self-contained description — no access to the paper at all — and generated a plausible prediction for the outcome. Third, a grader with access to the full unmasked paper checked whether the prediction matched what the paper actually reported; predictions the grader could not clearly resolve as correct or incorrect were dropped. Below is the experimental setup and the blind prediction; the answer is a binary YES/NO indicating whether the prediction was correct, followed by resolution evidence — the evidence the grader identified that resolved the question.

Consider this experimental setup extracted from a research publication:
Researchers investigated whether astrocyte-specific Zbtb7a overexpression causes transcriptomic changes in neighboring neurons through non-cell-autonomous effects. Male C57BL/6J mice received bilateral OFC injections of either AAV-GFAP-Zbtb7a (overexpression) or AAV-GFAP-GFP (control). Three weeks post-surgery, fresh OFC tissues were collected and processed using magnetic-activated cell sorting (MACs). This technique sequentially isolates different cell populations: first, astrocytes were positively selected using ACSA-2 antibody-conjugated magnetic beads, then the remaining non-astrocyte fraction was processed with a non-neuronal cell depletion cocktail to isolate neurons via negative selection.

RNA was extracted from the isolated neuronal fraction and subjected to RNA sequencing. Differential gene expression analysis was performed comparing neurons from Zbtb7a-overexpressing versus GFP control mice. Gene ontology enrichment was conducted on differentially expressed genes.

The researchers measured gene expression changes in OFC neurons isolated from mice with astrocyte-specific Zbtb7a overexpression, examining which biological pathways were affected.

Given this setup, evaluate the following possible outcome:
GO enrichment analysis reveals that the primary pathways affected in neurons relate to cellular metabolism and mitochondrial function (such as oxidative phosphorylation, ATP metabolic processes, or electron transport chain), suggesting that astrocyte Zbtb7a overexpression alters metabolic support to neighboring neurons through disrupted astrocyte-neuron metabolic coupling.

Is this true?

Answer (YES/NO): NO